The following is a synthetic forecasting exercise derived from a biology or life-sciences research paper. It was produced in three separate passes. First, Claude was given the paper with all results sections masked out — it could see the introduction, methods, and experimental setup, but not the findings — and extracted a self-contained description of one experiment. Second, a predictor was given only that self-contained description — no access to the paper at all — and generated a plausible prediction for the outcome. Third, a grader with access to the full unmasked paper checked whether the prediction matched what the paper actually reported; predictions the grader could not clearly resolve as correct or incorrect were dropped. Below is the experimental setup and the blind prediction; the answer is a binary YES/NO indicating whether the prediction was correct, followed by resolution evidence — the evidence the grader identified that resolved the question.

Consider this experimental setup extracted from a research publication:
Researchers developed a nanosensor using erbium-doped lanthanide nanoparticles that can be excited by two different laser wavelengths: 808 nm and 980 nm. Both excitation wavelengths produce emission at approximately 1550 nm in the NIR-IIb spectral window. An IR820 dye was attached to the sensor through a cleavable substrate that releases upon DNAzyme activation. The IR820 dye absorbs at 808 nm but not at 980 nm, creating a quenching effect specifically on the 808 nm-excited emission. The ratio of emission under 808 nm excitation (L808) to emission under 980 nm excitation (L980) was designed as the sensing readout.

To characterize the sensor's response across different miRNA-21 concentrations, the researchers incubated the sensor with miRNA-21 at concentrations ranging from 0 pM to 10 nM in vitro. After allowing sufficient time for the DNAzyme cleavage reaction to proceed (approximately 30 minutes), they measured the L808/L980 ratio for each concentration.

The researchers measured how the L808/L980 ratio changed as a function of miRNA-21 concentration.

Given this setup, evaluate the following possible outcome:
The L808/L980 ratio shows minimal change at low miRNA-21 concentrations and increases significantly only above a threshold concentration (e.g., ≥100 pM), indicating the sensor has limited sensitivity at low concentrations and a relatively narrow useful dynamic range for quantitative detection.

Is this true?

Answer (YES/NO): NO